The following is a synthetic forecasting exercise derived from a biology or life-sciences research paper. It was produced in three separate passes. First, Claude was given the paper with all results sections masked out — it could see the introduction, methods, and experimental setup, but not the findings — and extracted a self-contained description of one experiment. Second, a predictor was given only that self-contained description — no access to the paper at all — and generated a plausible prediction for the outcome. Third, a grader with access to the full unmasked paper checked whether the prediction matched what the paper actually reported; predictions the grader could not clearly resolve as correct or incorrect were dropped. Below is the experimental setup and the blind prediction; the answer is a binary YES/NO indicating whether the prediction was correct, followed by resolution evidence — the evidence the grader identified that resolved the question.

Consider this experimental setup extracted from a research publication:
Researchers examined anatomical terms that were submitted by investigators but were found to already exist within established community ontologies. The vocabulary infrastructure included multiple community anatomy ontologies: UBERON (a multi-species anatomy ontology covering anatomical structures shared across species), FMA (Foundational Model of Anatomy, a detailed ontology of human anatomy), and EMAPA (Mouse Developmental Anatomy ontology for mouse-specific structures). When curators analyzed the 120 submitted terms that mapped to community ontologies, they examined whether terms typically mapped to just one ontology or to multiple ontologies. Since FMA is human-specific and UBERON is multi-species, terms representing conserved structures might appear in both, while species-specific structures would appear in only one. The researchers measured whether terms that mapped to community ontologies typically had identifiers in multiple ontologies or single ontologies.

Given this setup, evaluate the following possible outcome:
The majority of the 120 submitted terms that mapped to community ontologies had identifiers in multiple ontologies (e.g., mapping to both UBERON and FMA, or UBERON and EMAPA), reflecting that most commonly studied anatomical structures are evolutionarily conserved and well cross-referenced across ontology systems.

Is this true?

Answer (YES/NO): YES